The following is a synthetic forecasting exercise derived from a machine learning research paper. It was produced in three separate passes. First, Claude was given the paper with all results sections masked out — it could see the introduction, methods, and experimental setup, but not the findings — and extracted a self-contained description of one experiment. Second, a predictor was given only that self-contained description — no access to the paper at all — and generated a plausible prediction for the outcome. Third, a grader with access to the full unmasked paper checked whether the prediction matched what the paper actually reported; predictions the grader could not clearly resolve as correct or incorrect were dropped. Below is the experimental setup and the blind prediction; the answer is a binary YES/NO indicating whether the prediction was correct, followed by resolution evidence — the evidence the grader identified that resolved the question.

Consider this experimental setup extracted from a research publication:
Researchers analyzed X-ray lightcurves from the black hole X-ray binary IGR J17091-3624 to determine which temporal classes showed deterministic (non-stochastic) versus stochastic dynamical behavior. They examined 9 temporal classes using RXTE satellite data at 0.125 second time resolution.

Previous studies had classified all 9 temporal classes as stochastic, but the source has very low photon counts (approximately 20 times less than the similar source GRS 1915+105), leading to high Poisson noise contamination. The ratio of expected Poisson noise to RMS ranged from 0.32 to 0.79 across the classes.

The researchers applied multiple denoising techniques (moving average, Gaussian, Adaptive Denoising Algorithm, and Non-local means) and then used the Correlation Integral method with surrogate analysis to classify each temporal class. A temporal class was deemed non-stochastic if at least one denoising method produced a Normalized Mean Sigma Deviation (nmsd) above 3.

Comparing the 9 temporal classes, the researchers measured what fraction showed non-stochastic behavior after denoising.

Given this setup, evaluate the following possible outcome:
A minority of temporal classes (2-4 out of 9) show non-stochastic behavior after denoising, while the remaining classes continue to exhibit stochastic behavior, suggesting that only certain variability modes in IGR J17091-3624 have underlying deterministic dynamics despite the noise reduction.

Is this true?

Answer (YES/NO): NO